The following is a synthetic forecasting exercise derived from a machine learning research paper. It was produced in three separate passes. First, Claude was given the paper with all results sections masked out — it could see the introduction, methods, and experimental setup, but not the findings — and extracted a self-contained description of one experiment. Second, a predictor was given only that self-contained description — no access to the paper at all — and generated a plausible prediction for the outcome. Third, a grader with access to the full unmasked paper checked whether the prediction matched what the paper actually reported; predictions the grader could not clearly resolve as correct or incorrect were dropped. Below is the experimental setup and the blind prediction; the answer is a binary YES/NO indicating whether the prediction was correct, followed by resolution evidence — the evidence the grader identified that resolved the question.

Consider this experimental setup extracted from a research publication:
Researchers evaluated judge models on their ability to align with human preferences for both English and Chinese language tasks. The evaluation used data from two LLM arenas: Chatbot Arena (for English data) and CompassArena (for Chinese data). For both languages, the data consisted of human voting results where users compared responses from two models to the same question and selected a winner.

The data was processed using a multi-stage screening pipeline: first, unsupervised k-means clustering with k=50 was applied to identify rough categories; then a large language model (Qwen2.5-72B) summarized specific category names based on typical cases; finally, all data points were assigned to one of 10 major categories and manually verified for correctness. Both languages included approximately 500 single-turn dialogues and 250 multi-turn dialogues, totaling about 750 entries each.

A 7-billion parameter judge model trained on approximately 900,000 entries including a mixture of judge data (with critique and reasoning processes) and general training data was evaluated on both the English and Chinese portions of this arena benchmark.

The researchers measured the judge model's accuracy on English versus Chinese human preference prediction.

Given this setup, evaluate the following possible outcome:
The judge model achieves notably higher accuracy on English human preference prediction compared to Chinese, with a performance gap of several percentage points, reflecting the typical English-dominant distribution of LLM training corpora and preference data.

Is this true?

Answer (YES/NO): NO